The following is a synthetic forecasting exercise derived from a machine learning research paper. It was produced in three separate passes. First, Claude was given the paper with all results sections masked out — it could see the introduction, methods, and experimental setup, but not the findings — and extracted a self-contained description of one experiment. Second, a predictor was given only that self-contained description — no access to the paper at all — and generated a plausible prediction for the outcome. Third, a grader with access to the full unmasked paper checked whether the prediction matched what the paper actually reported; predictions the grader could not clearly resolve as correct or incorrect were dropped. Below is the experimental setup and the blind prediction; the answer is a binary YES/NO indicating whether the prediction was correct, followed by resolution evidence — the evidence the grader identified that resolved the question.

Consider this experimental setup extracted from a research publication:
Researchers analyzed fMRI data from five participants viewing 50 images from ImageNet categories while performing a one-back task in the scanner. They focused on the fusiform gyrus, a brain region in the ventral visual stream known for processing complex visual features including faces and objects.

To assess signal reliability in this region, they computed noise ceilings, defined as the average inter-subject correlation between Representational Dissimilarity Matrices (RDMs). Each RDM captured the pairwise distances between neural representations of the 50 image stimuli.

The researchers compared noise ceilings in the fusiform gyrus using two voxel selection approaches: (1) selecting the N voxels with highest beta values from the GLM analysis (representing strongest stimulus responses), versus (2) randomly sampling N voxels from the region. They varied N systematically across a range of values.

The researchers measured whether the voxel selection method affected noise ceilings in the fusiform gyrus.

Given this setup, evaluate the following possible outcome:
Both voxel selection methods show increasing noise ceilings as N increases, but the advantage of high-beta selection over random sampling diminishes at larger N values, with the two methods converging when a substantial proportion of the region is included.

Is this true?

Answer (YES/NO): NO